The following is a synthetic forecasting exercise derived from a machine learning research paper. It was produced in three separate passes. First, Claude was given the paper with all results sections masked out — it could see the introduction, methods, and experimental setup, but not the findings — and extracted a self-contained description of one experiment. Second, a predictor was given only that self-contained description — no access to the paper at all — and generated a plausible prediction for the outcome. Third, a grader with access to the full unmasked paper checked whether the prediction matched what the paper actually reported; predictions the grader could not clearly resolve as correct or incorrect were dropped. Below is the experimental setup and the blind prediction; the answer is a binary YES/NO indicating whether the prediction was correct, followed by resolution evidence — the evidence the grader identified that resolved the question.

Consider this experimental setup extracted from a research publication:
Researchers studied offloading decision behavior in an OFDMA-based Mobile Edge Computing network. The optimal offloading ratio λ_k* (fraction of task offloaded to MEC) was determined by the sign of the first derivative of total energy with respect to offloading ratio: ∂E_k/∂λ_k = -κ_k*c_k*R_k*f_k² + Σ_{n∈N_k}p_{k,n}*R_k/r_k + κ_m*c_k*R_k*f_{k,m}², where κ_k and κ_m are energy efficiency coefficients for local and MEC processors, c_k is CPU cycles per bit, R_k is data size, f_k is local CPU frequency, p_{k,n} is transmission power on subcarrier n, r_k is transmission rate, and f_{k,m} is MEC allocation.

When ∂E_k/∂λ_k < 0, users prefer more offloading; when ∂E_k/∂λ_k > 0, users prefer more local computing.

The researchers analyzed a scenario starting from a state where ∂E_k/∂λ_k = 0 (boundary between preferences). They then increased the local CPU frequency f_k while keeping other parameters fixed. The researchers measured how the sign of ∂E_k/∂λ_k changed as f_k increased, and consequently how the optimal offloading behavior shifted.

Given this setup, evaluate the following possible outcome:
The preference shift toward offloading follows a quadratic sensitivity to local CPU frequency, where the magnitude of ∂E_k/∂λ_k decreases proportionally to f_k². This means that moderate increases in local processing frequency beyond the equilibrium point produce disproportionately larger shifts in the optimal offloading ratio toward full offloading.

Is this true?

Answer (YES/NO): NO